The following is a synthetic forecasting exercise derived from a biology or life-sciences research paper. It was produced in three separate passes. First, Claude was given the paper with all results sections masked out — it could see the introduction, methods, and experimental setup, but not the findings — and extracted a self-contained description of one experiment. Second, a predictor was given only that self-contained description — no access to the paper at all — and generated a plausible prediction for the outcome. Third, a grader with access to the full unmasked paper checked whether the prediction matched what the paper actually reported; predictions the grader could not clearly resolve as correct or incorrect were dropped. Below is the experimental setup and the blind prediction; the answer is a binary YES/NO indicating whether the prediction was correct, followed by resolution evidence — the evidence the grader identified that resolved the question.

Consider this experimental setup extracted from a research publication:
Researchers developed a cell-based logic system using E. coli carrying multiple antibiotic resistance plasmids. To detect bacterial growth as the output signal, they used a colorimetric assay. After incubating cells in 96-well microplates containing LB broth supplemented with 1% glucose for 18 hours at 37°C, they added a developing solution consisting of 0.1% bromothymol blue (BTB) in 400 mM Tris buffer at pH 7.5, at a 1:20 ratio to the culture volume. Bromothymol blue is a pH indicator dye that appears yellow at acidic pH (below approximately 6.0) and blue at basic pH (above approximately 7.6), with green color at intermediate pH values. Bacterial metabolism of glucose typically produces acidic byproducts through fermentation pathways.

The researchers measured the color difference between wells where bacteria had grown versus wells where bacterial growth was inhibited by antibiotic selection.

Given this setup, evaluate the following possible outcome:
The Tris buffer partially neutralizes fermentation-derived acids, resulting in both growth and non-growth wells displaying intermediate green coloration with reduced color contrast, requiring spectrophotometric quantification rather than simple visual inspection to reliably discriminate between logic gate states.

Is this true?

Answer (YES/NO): NO